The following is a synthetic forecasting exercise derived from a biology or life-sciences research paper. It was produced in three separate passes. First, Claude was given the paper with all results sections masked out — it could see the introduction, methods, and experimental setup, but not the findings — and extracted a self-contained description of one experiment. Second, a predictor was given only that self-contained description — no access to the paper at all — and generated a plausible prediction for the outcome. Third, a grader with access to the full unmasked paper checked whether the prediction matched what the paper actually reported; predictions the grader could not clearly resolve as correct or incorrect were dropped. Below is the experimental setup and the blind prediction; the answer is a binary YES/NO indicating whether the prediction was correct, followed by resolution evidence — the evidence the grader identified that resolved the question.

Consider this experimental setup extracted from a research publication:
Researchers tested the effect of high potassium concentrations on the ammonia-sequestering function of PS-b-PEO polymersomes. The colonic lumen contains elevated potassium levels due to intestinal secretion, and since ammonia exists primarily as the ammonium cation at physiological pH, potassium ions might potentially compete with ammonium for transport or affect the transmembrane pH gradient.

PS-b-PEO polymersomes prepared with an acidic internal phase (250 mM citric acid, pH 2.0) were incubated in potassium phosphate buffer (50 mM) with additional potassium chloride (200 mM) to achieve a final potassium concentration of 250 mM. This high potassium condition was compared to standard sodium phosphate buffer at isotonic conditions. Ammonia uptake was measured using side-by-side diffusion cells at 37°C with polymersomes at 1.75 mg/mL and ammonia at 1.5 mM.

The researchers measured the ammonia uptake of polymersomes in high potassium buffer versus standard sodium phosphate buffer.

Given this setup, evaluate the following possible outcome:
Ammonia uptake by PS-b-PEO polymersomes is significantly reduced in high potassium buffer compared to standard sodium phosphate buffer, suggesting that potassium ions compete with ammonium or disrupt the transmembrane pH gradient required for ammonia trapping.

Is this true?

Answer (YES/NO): NO